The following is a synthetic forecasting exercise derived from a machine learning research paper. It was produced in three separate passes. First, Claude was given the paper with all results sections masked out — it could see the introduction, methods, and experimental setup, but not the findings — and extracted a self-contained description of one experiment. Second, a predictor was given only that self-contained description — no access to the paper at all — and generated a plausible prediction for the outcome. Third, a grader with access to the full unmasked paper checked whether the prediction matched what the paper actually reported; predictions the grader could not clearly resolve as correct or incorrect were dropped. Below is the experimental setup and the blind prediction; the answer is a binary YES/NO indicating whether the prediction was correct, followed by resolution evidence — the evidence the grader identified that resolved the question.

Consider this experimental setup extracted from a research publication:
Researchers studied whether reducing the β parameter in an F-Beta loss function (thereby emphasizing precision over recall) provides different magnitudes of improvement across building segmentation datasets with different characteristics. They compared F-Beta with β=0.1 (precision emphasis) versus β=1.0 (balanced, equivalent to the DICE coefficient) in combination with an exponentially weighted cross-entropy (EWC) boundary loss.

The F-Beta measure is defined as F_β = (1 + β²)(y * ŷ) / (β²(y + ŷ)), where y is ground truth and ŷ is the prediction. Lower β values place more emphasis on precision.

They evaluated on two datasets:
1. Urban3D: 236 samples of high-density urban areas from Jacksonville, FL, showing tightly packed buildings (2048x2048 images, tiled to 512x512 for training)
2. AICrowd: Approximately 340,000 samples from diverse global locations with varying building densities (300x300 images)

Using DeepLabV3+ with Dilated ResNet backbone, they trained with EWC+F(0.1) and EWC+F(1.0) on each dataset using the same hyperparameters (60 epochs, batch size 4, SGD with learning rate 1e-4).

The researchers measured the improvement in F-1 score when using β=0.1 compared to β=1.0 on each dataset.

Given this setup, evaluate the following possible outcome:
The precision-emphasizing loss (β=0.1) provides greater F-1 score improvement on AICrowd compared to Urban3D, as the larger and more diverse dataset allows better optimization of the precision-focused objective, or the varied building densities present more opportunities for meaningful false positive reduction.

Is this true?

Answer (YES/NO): NO